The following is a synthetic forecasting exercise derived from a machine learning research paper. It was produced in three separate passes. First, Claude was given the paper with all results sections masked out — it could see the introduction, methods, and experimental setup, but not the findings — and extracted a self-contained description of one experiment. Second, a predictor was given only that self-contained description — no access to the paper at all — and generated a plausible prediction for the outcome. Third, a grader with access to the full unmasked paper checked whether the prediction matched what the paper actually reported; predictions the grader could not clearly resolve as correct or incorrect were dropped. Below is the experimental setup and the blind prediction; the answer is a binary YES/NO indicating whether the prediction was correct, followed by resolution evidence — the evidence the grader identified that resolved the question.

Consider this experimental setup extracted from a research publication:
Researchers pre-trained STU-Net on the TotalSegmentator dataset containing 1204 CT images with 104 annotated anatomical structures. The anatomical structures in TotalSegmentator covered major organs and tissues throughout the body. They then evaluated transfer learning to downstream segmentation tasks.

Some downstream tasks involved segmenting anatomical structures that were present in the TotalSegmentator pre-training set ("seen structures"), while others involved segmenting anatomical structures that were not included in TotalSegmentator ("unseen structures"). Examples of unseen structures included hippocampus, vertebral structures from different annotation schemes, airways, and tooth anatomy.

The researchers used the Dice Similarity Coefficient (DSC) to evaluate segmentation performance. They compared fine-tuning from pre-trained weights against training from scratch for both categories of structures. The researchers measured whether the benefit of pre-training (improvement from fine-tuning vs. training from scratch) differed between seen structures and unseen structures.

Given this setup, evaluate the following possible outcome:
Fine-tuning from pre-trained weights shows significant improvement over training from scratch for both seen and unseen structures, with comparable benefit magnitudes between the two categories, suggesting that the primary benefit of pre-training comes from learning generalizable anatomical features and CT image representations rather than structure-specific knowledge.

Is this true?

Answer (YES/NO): NO